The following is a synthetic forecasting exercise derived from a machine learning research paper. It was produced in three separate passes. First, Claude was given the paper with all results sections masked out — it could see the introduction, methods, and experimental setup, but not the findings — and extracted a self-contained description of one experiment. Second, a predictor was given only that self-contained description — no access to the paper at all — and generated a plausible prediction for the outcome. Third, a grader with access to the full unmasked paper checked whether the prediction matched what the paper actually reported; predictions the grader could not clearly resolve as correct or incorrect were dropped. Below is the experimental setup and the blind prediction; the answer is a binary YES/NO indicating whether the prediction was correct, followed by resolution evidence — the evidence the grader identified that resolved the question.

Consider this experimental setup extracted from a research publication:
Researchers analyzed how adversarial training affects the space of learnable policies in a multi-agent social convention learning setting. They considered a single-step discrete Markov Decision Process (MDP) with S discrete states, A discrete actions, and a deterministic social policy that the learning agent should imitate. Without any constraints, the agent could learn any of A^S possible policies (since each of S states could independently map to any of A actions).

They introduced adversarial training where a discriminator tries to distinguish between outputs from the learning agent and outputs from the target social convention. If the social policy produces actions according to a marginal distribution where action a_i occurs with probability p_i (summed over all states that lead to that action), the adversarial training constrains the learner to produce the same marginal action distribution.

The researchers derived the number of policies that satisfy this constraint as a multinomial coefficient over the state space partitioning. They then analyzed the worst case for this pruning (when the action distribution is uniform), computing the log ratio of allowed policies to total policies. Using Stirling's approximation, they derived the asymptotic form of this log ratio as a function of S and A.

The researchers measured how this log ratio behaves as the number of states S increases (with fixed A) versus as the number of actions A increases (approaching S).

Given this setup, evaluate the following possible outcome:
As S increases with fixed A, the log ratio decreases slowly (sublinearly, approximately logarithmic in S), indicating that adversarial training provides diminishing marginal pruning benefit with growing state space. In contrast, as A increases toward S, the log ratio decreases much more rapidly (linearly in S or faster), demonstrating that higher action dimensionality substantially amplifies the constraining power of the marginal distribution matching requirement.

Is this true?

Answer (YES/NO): NO